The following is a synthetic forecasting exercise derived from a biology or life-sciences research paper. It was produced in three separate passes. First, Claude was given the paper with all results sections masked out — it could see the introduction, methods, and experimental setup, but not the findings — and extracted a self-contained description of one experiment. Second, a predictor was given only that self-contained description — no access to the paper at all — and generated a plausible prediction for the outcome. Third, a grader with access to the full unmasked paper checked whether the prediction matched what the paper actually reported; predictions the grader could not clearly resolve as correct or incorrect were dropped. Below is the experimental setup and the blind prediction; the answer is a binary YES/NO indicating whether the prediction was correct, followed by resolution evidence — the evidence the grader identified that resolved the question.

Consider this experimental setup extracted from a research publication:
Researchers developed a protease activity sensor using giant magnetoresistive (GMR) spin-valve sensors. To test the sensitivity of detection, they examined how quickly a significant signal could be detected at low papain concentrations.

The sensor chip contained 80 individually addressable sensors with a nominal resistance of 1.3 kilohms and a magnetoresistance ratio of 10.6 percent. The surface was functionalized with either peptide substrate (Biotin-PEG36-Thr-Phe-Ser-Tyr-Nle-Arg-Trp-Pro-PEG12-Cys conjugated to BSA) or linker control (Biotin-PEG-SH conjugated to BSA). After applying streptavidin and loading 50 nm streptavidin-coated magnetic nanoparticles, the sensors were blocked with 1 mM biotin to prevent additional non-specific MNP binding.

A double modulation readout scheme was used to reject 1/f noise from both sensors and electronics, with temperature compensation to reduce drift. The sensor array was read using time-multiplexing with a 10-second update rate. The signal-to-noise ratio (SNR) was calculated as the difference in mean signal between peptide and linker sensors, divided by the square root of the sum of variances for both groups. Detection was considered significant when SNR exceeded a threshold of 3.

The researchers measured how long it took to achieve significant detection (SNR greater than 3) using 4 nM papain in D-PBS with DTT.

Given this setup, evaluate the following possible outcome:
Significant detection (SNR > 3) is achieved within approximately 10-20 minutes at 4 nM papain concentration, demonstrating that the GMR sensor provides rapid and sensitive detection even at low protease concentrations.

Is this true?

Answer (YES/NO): NO